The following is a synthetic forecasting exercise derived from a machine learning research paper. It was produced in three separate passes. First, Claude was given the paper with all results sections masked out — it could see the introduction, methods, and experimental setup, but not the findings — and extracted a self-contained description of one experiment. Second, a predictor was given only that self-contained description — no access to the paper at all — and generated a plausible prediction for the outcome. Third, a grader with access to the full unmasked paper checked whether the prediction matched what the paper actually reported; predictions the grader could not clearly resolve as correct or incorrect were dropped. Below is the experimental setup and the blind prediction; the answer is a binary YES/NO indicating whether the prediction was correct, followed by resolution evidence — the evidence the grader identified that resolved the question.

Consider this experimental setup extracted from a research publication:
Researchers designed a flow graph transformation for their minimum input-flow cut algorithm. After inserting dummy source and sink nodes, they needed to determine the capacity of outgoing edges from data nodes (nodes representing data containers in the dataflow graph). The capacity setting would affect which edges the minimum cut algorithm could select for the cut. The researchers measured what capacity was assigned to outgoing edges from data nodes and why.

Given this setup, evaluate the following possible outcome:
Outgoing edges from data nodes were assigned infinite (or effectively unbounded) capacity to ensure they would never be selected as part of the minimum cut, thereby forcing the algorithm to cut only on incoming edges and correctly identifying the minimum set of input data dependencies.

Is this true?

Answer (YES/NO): YES